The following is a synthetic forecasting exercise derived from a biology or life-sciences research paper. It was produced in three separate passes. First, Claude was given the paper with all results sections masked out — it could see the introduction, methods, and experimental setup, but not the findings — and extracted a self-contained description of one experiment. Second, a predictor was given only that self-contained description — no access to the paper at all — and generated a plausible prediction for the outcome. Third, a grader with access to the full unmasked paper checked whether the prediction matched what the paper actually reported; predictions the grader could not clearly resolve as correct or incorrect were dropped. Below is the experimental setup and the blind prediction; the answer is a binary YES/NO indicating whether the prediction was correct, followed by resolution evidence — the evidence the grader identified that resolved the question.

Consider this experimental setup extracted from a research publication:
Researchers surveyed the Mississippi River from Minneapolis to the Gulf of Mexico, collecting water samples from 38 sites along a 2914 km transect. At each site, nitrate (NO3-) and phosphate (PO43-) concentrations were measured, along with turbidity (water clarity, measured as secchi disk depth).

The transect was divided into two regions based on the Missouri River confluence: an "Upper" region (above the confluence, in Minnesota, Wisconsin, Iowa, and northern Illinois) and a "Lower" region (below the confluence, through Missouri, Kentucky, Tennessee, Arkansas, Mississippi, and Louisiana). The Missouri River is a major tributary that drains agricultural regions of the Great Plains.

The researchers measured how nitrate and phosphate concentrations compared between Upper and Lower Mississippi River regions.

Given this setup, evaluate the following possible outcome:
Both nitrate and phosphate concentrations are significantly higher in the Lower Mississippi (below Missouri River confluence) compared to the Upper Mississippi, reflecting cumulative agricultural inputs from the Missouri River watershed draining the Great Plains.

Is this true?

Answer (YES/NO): NO